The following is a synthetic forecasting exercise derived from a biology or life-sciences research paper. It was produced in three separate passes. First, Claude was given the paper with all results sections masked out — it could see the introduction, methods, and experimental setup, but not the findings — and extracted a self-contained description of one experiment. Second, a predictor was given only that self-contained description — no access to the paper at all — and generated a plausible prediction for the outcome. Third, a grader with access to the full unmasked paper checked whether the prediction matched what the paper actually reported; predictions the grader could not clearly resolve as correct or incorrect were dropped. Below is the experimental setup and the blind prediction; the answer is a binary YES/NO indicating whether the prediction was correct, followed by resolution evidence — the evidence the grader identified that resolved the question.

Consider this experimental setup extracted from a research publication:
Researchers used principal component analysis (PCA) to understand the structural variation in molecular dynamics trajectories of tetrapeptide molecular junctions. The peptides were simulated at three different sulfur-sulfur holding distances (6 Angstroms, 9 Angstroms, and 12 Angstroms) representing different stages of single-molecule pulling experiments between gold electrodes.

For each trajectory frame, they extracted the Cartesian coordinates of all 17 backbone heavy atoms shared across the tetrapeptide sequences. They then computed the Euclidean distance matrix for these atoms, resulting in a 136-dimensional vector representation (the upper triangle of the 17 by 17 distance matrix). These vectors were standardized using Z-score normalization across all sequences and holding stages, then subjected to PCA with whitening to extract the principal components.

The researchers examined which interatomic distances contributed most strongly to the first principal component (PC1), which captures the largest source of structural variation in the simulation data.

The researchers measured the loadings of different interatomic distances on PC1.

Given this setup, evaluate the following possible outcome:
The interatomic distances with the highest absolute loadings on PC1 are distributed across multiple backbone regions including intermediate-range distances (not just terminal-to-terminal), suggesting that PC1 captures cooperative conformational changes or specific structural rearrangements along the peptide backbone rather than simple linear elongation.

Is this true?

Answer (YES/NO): NO